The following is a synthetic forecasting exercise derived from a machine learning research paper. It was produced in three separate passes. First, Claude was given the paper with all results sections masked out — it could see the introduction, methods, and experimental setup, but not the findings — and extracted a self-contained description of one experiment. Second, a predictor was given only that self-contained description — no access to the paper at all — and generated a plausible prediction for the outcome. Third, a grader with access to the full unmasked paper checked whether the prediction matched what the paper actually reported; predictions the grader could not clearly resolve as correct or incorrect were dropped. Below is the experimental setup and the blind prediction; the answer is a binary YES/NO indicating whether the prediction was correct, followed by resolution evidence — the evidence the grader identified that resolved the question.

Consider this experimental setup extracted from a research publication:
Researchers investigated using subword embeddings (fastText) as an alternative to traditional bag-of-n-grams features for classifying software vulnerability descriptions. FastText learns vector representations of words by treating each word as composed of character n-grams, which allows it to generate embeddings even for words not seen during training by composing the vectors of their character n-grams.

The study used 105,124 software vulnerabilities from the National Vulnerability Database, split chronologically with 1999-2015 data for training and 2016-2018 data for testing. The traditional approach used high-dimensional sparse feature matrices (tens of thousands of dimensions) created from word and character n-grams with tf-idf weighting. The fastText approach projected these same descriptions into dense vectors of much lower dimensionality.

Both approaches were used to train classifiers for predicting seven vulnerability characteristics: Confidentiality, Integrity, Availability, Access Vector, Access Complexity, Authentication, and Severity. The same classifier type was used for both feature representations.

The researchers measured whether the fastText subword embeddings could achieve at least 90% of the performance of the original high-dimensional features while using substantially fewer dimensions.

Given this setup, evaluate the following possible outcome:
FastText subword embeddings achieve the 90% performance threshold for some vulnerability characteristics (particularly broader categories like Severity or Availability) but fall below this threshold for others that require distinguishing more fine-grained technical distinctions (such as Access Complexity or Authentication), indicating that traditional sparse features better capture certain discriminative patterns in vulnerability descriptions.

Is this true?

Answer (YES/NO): NO